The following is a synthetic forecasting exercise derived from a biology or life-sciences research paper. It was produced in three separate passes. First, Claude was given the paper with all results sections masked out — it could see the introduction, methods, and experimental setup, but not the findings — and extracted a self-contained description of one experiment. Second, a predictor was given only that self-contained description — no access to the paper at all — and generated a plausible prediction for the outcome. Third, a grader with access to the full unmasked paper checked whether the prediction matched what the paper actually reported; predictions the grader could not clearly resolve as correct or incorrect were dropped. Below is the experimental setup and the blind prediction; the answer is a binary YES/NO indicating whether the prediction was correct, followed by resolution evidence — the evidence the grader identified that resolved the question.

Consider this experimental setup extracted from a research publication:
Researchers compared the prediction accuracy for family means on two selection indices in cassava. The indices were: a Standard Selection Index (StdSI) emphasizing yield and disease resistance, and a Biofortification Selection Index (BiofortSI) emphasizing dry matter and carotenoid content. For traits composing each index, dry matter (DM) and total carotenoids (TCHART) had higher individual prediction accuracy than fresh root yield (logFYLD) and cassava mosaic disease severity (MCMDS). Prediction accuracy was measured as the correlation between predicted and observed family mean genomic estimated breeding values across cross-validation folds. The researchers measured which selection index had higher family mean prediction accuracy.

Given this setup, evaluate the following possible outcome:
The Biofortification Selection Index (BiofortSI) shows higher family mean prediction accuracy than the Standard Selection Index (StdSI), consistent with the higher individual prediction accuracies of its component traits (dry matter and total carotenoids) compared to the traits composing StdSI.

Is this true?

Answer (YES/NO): YES